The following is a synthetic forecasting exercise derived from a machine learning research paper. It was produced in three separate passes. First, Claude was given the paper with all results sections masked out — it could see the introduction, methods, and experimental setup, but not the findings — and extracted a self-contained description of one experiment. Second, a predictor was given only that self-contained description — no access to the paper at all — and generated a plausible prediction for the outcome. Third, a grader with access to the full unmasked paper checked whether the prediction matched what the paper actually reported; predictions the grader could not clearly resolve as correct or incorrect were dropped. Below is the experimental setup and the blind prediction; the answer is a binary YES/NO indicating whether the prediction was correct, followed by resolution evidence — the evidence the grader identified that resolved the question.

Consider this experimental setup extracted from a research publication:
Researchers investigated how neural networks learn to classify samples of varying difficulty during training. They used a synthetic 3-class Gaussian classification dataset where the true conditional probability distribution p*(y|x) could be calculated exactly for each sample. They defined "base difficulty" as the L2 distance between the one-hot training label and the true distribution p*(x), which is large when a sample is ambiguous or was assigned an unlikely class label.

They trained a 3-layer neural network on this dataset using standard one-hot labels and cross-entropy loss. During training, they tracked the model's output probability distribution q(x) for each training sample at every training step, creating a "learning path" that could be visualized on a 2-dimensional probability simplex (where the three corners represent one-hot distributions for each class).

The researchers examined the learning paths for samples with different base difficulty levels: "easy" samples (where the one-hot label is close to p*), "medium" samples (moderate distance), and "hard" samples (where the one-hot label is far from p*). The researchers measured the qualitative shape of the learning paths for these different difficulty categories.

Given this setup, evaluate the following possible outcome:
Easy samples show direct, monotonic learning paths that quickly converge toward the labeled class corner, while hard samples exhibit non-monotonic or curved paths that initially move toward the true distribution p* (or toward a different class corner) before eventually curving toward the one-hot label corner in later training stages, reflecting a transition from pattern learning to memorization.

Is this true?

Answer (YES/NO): YES